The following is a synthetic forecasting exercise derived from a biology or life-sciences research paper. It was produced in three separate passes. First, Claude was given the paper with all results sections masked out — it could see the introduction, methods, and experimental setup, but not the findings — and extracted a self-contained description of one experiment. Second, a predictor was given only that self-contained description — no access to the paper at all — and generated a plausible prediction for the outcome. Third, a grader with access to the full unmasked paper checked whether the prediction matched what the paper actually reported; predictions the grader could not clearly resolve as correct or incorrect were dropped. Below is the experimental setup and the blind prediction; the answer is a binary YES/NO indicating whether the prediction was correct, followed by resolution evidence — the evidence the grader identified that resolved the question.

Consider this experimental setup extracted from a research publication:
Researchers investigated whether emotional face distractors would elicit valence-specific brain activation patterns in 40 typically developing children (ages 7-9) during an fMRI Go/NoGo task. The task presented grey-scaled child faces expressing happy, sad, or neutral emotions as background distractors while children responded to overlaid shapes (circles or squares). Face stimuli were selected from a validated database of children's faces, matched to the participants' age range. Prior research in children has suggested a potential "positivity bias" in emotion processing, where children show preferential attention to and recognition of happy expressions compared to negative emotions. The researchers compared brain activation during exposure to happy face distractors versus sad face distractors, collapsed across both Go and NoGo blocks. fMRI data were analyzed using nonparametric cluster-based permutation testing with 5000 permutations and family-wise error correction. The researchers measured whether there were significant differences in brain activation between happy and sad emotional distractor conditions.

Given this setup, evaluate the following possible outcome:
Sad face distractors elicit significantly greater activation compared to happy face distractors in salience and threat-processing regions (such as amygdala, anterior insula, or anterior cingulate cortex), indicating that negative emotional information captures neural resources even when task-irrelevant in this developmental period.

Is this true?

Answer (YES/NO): NO